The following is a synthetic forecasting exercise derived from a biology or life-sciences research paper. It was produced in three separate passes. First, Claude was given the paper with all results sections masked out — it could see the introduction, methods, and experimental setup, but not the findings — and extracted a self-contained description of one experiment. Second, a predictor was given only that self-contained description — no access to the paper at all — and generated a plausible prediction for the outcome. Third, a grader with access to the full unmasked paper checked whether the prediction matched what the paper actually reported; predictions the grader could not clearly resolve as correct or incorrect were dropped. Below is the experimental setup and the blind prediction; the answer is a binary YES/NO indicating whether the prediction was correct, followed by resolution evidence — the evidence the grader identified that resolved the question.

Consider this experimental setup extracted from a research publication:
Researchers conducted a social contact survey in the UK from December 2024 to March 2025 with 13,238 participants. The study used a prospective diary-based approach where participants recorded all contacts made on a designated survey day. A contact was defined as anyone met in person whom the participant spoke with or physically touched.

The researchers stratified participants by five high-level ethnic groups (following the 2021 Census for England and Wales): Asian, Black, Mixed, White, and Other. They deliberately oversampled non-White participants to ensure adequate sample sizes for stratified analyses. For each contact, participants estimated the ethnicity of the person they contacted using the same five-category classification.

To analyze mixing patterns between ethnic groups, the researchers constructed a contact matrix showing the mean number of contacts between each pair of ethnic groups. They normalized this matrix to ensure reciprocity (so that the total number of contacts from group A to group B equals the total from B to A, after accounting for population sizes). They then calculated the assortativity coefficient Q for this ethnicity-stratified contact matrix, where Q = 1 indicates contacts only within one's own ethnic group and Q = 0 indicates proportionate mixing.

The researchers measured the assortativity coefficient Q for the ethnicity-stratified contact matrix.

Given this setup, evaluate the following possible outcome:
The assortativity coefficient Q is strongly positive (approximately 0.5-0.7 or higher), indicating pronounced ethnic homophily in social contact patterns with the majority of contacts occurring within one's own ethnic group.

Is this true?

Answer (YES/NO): NO